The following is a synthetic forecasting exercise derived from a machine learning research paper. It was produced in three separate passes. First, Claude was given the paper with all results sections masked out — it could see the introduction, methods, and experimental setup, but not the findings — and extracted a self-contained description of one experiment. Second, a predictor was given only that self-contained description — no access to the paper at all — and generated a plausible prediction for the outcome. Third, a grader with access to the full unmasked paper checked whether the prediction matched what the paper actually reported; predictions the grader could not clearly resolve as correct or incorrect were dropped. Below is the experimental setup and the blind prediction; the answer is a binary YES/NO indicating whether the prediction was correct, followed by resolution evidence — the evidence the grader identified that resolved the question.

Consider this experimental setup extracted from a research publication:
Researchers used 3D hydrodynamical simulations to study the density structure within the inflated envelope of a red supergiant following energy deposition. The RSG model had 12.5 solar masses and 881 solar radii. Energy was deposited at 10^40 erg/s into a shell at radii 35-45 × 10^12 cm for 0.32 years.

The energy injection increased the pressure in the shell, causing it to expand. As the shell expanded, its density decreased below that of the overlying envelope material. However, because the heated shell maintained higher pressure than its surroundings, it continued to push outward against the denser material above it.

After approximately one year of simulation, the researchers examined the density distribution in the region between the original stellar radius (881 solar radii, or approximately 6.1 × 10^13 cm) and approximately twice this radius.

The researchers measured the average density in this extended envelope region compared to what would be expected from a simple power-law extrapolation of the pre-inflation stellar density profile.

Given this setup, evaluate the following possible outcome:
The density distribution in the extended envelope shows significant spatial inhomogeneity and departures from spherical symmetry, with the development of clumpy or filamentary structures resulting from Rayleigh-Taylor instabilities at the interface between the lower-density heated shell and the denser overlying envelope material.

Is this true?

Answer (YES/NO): YES